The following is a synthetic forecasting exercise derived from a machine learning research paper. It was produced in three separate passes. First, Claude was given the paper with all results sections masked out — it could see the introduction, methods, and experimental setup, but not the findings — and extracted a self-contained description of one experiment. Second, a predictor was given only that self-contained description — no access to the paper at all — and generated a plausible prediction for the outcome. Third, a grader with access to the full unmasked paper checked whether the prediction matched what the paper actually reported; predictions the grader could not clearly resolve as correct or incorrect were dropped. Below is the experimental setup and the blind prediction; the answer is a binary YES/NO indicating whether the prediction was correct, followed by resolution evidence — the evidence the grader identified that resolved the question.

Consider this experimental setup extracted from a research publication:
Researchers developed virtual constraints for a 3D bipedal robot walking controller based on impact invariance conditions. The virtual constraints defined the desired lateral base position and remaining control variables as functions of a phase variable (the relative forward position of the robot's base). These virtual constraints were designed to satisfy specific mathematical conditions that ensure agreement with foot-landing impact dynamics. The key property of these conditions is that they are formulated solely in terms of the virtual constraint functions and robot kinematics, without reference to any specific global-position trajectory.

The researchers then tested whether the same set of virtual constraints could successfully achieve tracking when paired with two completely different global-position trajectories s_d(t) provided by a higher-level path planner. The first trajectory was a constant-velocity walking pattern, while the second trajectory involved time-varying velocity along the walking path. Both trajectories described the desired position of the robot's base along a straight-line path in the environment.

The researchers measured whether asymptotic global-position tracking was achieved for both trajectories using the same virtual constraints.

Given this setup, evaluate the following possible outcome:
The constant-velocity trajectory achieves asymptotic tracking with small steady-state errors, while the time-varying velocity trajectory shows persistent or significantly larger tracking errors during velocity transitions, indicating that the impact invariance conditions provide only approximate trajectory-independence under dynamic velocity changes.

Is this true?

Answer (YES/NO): NO